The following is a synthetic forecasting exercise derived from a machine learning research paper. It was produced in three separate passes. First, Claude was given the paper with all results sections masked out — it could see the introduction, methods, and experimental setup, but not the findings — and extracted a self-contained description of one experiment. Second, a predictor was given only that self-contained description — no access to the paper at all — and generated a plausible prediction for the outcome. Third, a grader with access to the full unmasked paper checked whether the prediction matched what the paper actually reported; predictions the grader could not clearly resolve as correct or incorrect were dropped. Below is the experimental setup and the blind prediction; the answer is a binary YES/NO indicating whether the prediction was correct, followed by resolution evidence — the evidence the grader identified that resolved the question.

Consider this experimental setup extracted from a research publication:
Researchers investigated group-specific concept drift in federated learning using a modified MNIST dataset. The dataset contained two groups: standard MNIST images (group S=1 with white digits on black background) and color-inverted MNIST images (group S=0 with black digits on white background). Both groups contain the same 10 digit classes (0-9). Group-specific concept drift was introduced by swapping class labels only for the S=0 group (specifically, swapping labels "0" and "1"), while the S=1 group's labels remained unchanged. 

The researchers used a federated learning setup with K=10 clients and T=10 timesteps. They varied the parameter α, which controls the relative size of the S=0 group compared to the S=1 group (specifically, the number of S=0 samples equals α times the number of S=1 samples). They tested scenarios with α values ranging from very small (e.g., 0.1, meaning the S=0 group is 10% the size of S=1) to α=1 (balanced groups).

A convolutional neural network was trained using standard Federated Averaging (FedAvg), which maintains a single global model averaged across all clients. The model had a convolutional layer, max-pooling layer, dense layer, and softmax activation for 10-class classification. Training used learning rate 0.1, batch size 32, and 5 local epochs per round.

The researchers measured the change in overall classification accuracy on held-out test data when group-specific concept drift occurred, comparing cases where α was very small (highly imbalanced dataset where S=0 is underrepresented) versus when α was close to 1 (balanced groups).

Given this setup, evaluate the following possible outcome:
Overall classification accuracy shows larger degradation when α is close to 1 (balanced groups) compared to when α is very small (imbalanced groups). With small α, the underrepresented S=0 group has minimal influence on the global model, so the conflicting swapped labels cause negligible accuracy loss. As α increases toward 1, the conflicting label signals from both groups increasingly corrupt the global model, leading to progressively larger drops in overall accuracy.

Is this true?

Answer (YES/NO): YES